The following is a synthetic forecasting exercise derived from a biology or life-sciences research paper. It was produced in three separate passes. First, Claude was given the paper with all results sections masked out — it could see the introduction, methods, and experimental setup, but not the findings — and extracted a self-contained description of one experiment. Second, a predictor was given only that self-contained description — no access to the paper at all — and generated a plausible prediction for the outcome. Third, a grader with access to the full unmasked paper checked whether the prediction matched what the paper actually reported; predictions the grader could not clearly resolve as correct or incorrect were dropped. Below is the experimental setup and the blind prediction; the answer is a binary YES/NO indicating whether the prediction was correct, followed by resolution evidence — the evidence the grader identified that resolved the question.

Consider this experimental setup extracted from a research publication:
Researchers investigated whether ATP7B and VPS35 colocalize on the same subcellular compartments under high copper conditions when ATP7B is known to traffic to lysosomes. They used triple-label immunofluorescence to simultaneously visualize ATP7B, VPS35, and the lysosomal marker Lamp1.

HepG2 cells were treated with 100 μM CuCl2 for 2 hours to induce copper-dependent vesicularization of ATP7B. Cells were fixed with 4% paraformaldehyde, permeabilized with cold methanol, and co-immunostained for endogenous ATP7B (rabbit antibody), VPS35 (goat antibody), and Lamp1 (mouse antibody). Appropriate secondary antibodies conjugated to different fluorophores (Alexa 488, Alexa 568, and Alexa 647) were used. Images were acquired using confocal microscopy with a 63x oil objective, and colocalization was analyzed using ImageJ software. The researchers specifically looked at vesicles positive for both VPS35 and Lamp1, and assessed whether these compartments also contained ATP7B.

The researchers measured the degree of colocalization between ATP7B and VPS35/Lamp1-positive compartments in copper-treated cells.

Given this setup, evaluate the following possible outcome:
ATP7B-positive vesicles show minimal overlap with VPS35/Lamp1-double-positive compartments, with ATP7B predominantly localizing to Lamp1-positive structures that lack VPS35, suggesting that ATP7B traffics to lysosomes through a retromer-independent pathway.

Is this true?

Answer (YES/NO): NO